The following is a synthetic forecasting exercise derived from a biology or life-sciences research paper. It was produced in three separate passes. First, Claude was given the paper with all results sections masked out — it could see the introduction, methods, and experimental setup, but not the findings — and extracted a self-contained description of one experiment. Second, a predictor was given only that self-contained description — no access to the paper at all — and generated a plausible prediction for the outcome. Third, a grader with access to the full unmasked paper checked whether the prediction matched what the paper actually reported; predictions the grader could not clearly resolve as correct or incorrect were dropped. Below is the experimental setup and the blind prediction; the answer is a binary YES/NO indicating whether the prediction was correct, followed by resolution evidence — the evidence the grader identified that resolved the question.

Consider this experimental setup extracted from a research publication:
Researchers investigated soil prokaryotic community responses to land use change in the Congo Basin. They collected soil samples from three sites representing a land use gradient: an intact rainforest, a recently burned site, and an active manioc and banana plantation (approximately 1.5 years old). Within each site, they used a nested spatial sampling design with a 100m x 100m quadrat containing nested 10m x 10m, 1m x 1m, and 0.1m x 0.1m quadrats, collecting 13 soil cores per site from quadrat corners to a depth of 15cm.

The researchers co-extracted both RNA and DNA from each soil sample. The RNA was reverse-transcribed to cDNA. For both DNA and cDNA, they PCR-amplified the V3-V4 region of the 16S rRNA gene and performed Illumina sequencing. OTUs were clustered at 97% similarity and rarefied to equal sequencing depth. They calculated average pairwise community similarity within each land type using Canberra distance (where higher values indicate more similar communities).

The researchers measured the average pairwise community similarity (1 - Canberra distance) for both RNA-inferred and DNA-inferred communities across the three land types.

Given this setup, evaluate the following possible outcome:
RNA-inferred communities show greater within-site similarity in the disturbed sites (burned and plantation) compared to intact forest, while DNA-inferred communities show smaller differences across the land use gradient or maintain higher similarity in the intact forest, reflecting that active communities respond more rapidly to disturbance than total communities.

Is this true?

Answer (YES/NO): YES